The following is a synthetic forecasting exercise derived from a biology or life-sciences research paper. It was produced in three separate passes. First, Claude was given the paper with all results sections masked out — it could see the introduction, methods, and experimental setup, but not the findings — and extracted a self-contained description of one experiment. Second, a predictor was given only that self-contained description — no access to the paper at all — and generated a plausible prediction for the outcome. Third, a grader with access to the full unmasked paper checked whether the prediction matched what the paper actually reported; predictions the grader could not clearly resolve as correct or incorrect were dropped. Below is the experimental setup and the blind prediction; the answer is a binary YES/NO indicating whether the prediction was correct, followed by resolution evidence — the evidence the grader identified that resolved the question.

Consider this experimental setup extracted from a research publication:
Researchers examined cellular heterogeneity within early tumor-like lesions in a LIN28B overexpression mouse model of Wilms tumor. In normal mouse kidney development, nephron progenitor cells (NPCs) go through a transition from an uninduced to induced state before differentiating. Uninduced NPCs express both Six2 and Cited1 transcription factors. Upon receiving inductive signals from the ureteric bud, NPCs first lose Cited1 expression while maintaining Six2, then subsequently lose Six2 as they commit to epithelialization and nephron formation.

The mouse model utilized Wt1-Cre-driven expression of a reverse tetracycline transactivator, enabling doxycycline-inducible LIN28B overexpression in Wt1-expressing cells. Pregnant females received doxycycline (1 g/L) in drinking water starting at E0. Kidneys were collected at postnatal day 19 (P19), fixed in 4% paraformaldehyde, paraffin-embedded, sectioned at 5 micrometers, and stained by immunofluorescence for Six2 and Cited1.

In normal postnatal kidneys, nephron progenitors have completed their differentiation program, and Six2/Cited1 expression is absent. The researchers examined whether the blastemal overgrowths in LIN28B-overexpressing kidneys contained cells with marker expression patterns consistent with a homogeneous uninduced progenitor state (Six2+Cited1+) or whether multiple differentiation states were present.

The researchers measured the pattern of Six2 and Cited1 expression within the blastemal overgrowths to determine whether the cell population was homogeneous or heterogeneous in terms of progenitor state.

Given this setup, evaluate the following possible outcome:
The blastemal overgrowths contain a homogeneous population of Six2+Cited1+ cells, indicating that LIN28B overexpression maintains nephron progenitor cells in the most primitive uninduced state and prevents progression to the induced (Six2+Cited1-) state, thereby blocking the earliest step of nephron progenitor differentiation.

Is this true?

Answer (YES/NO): NO